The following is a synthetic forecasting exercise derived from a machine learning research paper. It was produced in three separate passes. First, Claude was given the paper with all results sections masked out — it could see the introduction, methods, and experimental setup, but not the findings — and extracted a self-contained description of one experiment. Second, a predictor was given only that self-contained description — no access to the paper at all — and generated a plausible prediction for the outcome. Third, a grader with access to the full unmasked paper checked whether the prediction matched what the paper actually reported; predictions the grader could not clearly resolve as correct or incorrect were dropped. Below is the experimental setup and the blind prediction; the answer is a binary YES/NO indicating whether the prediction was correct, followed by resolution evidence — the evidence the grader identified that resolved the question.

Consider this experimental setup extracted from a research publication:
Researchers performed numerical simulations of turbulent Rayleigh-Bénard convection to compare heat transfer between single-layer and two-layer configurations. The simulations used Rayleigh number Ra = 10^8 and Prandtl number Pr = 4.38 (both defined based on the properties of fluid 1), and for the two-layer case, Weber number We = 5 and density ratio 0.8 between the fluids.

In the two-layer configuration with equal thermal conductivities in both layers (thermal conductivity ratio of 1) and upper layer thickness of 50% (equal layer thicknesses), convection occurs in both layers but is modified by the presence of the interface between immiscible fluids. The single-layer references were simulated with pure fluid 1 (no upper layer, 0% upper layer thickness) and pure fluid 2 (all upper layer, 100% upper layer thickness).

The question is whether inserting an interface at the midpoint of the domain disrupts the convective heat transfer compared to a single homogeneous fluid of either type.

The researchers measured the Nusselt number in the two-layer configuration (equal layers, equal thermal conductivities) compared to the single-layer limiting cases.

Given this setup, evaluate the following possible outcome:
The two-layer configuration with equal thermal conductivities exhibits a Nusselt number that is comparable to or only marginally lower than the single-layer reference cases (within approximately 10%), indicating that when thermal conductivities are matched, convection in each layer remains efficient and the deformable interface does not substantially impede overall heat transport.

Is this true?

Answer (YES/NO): NO